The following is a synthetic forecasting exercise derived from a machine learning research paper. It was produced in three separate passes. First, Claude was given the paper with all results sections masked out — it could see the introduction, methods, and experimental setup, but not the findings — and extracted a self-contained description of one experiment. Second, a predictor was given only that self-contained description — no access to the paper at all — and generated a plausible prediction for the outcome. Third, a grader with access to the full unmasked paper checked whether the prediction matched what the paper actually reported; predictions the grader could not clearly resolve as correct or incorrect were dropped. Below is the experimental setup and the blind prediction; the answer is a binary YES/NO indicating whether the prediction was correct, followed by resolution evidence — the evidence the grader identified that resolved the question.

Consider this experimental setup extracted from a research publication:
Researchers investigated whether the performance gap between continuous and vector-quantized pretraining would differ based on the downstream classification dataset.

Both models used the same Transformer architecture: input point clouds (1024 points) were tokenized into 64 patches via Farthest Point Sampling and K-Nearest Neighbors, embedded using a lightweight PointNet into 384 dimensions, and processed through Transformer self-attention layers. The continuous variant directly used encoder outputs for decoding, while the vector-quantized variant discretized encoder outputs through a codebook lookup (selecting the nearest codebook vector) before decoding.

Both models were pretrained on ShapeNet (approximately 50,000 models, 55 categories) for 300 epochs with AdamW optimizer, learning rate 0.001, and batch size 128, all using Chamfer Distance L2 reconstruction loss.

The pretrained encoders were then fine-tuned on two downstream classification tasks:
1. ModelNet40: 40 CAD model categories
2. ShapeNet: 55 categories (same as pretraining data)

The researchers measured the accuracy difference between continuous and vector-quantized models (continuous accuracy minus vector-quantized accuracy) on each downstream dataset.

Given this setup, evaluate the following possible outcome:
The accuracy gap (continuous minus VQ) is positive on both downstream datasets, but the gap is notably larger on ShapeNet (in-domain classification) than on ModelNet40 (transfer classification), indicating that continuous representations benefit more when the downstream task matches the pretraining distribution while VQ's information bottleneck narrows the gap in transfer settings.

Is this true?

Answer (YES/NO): YES